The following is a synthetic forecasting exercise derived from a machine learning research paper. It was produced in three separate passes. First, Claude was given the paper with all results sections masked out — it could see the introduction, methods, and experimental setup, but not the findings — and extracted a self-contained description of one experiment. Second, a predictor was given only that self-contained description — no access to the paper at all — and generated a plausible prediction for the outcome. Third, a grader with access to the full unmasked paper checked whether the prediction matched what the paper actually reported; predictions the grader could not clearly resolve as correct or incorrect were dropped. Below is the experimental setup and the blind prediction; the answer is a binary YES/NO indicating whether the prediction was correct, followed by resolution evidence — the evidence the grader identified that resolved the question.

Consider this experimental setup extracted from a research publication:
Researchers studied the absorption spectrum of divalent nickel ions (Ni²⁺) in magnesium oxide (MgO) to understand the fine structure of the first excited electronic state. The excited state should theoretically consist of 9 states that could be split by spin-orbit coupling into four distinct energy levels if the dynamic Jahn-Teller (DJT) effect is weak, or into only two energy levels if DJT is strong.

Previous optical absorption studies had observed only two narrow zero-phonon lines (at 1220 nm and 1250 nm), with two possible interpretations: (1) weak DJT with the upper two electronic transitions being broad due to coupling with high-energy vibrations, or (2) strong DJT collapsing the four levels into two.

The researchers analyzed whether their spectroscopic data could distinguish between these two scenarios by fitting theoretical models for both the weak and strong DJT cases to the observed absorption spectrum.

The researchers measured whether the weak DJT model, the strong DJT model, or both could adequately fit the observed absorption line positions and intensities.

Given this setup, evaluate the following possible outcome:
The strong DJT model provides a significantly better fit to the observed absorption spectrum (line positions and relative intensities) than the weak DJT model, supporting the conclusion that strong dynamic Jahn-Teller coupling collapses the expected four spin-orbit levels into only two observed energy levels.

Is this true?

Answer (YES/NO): NO